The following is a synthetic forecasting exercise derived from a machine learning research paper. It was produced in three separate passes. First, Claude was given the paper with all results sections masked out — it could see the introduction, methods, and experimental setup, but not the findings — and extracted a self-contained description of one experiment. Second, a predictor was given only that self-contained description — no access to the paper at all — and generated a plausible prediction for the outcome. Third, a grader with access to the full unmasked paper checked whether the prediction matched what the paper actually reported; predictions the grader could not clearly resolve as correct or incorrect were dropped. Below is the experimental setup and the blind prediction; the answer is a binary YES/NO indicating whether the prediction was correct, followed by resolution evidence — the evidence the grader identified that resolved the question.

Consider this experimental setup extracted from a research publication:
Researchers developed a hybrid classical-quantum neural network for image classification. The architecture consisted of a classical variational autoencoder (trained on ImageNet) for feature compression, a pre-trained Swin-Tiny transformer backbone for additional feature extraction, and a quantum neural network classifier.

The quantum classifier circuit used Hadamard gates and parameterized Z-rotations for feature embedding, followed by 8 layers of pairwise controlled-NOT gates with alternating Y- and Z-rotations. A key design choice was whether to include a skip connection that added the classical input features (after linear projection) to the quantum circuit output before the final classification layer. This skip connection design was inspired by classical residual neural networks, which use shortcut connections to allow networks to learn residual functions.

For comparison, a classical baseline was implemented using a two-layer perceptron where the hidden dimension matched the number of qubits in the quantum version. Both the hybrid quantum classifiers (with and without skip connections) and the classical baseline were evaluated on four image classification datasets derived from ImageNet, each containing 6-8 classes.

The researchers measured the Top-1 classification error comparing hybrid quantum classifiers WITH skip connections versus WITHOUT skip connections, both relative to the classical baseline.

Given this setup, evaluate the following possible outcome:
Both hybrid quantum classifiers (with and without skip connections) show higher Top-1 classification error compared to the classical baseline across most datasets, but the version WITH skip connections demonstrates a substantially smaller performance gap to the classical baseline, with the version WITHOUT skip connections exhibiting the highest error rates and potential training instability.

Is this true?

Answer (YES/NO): NO